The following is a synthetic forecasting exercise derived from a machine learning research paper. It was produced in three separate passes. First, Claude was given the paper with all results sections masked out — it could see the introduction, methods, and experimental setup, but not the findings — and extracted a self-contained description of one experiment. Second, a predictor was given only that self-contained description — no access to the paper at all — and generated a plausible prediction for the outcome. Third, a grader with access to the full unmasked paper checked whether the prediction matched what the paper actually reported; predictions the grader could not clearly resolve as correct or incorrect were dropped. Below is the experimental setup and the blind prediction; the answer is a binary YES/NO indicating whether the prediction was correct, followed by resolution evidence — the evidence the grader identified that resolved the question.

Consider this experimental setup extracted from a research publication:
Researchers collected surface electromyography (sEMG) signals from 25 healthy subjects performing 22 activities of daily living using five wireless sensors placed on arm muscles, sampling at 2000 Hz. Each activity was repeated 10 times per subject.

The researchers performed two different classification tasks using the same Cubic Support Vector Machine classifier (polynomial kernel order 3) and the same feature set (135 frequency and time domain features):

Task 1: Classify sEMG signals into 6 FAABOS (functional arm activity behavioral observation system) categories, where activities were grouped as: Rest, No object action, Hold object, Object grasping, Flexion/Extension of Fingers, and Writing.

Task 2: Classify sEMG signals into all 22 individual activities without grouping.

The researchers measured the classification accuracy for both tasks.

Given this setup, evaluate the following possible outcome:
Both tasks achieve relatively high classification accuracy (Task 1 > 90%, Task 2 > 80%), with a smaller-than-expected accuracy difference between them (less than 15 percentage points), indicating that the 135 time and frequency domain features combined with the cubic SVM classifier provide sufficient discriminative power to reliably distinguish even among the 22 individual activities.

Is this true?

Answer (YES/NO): NO